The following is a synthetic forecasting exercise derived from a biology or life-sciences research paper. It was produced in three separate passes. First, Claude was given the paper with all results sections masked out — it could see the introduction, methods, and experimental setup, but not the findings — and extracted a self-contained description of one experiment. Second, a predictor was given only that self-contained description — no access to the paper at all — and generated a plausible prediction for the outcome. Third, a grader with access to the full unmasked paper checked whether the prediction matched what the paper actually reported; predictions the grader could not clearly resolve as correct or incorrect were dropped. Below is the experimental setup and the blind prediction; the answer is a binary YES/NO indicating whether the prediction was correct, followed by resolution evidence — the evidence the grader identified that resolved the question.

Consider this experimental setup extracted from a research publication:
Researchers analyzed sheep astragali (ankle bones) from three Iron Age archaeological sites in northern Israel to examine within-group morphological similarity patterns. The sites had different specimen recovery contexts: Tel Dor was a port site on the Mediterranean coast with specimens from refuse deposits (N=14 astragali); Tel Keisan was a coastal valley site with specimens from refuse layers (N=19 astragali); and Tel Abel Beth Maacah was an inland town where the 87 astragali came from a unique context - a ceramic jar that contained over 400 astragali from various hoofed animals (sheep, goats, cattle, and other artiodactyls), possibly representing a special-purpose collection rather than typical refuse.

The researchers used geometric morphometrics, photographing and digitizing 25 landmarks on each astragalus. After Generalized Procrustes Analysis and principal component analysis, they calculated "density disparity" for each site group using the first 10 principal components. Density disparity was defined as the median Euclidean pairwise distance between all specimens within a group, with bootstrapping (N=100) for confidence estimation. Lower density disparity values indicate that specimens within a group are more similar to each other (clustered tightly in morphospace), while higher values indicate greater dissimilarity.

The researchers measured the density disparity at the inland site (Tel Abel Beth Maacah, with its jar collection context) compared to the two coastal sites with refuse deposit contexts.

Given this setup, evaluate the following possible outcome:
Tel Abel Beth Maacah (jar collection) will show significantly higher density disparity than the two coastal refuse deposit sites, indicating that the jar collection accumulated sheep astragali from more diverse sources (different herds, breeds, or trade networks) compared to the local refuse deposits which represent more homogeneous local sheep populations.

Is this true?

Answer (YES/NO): NO